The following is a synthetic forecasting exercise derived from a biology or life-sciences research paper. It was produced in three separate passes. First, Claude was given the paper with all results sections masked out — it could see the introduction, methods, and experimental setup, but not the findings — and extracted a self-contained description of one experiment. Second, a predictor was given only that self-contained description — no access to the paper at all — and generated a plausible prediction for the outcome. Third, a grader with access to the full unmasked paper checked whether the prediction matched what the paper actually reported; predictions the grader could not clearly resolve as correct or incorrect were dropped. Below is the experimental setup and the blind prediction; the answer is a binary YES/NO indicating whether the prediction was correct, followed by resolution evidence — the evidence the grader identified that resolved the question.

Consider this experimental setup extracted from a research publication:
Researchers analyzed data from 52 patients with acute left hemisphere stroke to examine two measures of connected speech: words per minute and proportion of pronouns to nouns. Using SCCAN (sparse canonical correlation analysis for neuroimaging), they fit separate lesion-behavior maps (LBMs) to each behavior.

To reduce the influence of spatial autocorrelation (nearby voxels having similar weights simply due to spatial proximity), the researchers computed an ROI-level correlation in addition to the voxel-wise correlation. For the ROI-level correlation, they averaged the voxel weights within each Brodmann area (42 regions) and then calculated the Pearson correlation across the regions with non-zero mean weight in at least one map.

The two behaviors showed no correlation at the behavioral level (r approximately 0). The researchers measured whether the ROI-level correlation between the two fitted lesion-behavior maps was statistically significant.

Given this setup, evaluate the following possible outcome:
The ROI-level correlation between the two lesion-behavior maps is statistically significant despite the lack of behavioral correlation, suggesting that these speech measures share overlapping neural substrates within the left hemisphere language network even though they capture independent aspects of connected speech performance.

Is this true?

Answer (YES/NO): YES